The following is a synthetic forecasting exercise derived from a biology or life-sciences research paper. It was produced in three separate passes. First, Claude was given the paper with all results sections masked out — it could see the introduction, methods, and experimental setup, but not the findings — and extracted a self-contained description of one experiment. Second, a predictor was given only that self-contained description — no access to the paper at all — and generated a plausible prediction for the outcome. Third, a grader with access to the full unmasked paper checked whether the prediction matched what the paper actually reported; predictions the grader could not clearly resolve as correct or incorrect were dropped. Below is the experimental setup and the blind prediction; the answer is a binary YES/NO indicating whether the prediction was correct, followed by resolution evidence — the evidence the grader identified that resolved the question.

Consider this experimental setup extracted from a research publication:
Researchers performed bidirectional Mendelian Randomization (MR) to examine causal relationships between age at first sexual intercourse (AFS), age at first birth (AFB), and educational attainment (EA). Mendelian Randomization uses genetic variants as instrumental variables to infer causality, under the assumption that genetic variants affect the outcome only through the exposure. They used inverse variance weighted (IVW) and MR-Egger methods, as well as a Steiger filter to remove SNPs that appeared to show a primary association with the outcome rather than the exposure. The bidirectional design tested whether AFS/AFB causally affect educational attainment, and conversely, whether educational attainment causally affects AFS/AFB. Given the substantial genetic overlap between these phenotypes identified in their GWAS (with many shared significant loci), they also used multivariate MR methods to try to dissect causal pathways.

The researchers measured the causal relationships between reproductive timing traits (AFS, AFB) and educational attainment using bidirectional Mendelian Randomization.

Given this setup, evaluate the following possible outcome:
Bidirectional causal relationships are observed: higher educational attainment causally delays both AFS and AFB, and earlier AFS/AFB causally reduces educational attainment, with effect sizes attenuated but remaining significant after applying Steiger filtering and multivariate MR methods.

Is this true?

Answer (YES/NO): NO